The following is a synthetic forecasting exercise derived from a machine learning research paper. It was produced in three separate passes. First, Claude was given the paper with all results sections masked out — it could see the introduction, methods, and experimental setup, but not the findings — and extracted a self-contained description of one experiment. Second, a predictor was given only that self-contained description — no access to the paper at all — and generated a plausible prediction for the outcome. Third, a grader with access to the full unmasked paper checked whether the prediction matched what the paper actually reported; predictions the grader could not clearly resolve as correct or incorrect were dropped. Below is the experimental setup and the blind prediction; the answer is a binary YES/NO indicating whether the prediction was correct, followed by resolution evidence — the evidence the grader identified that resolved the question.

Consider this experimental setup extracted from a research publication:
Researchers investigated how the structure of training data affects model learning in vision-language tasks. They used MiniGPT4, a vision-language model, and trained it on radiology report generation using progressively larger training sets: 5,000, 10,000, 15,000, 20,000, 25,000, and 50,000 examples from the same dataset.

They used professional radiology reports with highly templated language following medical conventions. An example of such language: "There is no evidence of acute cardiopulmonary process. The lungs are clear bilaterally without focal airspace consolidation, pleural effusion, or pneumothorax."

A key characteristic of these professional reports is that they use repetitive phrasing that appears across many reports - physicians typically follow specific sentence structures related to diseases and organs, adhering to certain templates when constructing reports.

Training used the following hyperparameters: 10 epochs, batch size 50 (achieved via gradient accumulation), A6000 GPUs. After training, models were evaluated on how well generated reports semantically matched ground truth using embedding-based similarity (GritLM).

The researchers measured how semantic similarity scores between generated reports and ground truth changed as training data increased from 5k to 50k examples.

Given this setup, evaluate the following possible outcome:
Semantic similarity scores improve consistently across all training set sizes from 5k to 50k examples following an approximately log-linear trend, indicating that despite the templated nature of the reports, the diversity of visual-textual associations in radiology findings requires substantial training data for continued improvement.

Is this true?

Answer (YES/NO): NO